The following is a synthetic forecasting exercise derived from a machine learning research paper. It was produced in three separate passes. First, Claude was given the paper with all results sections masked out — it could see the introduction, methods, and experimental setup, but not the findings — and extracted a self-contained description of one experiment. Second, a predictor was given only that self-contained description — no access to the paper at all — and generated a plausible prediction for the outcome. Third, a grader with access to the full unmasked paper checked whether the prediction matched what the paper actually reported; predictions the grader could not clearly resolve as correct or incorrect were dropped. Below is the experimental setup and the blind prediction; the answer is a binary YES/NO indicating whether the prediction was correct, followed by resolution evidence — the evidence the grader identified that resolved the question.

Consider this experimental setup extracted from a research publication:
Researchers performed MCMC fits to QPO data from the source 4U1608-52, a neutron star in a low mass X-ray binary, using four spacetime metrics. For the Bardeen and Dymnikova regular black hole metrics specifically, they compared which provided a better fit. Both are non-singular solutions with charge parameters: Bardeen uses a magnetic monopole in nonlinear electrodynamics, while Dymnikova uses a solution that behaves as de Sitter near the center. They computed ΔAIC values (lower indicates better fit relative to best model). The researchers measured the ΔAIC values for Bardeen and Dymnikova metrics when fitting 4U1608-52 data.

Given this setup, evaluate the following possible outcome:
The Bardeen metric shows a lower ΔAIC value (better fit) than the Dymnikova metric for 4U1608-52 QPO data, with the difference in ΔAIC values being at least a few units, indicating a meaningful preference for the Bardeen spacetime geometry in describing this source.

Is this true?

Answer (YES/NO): YES